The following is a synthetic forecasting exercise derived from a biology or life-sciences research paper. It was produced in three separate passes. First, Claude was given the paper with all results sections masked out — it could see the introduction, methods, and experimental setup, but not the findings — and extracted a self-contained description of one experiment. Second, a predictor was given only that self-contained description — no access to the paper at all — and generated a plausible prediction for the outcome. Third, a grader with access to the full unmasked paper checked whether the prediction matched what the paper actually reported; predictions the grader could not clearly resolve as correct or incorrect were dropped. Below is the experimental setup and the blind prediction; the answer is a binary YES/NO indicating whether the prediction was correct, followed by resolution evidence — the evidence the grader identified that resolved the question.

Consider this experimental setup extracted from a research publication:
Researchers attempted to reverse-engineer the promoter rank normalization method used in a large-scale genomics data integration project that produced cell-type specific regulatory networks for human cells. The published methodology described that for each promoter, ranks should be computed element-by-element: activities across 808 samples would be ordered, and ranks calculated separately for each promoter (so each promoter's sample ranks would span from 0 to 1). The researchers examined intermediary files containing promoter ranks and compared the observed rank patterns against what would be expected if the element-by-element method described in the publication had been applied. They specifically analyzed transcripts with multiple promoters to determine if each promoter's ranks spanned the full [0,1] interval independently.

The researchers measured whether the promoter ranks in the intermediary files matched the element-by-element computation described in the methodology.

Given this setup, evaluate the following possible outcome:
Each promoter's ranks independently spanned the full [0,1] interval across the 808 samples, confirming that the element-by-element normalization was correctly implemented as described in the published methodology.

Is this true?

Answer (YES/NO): NO